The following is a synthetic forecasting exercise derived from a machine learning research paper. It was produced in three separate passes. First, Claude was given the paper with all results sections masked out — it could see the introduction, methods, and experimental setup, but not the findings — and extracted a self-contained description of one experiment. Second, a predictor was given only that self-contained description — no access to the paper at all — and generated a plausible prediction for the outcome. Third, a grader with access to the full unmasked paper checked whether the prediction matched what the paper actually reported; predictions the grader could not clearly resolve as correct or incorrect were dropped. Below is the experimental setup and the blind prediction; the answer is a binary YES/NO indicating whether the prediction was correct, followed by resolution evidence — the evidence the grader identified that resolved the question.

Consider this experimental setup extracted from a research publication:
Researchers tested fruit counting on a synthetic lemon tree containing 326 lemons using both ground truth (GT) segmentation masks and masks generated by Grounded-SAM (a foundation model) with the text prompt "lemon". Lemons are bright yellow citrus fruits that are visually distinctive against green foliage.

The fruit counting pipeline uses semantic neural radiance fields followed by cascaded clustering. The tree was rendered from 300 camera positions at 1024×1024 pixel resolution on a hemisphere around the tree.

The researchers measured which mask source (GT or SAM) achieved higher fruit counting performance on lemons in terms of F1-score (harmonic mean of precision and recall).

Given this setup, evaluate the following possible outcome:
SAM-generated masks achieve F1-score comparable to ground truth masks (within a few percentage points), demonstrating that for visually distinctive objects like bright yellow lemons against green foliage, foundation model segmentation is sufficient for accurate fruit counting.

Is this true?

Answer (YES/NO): YES